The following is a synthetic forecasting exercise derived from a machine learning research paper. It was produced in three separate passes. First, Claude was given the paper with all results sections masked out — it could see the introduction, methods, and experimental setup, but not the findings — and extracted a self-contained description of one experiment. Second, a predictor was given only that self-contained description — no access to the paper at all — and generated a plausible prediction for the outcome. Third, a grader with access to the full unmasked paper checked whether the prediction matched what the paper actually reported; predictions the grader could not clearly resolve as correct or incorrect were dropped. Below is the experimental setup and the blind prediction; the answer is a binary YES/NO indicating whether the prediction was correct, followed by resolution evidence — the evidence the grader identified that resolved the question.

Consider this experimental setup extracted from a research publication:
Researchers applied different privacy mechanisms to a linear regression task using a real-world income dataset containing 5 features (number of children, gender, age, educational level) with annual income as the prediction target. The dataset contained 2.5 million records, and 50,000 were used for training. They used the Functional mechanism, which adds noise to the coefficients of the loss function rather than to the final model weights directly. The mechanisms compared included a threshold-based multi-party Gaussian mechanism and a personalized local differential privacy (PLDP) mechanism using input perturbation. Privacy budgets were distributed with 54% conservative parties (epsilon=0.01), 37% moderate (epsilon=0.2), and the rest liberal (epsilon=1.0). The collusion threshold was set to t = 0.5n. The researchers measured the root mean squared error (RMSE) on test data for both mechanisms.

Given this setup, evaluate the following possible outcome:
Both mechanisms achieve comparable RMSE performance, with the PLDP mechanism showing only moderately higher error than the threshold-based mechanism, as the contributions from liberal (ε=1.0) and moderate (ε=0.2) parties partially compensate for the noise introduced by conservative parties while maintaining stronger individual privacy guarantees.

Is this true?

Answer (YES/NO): NO